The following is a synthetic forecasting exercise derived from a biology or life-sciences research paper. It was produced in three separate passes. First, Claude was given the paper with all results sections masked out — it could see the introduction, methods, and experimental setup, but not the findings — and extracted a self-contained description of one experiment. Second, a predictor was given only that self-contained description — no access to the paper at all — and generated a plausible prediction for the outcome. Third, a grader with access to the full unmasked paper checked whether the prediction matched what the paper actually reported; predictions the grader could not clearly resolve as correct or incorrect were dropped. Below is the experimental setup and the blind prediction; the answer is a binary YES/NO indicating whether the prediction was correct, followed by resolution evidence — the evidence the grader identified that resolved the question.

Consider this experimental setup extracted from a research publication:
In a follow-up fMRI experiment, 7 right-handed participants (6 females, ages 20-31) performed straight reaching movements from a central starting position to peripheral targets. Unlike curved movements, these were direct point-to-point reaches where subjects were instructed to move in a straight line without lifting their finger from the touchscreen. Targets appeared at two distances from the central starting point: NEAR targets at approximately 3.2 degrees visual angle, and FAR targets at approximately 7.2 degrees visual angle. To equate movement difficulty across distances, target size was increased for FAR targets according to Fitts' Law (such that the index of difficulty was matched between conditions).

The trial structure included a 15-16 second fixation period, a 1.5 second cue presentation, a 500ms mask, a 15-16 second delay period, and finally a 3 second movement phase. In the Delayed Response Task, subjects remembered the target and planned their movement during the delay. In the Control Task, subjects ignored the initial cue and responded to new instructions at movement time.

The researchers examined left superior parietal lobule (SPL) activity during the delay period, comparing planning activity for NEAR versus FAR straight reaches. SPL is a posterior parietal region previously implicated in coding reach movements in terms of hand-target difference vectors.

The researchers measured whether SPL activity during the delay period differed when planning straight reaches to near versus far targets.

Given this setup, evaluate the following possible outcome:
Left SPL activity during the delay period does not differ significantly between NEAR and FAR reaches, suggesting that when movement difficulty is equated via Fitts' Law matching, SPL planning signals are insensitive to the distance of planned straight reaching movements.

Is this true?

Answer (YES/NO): NO